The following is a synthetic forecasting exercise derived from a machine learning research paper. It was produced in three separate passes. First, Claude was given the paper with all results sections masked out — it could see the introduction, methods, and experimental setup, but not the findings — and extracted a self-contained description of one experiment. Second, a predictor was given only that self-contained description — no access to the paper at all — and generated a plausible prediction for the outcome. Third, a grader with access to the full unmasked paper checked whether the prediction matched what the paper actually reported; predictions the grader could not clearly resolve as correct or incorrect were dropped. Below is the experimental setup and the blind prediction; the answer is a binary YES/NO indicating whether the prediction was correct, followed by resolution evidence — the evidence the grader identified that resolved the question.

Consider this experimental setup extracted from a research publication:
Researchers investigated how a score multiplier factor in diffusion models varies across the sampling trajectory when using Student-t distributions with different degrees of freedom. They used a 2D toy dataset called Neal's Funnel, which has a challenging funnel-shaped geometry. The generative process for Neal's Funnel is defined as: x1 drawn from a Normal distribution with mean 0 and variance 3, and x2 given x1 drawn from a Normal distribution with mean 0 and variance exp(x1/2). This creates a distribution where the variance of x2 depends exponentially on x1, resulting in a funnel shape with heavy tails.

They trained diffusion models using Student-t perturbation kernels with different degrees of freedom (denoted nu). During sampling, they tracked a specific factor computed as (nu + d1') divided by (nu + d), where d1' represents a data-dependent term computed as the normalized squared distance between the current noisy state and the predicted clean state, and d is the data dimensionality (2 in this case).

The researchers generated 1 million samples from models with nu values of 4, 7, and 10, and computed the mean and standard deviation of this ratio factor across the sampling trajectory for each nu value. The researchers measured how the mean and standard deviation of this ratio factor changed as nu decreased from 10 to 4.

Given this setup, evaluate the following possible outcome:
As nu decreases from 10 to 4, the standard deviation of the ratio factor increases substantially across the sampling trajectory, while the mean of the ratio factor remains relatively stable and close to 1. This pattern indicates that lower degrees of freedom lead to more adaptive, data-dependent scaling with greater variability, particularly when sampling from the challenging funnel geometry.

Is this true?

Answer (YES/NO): NO